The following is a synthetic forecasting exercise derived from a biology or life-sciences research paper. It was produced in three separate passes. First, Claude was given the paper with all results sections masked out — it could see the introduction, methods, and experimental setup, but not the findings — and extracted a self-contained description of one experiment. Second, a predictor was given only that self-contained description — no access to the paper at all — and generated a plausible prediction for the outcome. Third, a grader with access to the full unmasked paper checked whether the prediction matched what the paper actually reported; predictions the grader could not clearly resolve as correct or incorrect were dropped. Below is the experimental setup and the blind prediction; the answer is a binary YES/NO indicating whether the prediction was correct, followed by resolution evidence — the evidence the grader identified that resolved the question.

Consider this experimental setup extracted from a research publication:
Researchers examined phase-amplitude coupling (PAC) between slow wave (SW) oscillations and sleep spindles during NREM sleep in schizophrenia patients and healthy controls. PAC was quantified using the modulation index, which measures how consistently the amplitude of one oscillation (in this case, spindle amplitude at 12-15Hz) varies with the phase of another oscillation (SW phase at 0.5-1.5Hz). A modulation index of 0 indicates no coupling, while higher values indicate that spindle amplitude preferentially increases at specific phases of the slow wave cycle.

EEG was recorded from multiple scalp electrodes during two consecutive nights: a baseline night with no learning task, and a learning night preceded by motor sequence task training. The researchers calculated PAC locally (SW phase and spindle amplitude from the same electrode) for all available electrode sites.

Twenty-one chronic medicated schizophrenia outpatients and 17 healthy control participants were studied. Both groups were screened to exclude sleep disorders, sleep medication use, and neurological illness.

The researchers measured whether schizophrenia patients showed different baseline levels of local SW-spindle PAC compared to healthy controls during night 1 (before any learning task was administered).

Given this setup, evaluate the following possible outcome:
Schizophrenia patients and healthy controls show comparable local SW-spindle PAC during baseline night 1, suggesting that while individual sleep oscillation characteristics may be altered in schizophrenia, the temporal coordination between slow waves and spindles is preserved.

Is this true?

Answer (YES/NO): NO